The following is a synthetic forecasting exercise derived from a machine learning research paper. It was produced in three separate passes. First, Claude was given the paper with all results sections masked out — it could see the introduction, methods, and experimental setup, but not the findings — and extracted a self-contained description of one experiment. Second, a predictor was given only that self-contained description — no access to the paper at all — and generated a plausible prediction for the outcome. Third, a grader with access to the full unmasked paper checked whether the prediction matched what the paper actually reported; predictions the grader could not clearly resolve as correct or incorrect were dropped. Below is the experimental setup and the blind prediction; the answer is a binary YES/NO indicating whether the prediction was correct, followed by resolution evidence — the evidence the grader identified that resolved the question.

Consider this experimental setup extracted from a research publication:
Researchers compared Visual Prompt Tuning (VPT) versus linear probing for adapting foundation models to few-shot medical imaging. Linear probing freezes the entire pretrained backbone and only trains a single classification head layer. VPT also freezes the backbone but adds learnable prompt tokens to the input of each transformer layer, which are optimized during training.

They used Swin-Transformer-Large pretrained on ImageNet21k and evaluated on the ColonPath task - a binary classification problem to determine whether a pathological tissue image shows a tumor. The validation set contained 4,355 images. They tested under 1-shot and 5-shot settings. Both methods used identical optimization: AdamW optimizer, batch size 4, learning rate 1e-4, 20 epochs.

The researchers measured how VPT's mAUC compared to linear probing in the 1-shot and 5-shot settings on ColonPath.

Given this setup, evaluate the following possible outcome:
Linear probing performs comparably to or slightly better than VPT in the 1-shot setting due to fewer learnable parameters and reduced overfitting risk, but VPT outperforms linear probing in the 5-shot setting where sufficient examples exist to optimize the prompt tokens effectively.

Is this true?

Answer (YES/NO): NO